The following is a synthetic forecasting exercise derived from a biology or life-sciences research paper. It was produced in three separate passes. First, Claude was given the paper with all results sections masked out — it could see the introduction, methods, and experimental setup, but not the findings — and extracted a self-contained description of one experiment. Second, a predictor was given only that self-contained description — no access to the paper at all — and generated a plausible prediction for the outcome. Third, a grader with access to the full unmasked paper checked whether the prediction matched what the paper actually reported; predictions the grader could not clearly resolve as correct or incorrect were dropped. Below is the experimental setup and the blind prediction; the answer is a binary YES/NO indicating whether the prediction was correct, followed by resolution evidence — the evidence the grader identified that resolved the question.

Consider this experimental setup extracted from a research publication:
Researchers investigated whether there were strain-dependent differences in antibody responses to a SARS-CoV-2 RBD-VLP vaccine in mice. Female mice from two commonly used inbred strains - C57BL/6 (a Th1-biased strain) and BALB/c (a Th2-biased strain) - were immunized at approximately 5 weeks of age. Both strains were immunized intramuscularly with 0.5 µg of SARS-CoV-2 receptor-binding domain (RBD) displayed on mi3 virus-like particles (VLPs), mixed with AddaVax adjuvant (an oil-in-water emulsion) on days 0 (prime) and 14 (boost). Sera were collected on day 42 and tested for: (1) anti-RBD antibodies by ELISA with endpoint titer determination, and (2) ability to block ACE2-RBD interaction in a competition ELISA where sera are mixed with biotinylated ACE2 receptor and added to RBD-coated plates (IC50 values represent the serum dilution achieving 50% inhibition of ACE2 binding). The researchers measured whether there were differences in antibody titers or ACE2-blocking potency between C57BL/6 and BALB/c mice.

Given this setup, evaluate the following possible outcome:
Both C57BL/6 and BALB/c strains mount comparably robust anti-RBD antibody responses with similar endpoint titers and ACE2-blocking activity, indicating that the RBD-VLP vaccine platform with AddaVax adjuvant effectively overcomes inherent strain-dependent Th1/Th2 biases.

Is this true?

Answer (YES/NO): NO